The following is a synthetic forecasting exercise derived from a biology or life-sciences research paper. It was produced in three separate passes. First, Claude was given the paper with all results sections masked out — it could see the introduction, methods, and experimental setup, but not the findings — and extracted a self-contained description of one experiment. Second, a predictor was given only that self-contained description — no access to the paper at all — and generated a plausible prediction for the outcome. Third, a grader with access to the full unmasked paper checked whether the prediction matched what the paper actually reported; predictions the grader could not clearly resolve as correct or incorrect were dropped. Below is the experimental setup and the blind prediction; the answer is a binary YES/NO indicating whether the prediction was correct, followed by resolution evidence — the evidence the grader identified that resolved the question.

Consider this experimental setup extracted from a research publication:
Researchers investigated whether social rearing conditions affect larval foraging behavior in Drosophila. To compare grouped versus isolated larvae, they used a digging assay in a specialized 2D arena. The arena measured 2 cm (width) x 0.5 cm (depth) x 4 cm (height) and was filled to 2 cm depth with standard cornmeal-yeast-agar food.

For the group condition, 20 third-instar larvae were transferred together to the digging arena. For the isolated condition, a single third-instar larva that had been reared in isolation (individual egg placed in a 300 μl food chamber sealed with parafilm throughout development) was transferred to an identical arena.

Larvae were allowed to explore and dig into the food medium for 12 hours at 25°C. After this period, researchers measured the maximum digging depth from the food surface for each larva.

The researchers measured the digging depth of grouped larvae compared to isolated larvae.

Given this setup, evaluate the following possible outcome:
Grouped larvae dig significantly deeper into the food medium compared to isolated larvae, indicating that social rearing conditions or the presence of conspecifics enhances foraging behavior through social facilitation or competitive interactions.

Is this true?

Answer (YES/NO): YES